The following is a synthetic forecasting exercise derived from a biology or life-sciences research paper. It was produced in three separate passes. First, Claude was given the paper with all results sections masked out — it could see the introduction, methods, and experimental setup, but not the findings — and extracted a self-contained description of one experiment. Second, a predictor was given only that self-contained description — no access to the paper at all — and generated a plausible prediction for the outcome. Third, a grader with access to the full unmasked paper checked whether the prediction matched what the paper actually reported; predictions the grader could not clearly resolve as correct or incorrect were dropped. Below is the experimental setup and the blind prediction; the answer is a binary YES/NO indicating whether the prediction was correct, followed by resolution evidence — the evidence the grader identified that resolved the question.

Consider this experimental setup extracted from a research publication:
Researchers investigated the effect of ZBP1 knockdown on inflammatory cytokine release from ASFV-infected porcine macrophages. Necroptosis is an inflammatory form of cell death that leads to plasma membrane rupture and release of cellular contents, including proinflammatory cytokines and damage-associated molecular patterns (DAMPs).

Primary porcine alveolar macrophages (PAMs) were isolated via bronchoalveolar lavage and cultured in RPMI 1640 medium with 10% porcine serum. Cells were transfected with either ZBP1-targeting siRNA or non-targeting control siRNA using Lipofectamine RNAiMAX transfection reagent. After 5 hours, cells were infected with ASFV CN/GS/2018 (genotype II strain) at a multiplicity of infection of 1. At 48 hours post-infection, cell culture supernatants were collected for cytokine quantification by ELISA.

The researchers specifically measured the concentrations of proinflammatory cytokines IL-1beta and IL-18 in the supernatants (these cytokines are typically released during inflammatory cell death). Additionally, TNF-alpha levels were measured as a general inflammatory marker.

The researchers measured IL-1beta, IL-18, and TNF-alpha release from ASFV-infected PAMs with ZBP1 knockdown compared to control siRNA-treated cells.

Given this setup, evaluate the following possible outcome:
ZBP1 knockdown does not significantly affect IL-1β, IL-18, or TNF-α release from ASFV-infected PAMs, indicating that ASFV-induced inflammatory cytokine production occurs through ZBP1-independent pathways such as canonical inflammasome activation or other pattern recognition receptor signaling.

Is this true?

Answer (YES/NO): NO